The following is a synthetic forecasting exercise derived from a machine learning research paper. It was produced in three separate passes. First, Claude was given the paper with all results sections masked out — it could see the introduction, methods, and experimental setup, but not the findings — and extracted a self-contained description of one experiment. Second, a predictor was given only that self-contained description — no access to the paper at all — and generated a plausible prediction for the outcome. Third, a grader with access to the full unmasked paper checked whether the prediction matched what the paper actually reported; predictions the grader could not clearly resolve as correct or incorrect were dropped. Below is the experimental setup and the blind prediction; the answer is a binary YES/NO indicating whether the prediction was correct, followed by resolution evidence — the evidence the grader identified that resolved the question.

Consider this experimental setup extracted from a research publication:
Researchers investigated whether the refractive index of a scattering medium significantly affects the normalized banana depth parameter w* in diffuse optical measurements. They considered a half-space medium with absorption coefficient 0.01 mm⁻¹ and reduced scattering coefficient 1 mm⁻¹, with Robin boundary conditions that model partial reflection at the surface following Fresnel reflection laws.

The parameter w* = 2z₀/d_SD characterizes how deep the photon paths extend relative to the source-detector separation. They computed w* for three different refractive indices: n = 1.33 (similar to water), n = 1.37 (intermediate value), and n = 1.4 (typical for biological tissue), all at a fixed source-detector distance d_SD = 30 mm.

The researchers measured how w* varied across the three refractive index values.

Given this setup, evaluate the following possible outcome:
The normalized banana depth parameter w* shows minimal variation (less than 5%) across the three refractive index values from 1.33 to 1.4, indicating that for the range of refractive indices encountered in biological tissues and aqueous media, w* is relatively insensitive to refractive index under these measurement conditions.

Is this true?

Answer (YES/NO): YES